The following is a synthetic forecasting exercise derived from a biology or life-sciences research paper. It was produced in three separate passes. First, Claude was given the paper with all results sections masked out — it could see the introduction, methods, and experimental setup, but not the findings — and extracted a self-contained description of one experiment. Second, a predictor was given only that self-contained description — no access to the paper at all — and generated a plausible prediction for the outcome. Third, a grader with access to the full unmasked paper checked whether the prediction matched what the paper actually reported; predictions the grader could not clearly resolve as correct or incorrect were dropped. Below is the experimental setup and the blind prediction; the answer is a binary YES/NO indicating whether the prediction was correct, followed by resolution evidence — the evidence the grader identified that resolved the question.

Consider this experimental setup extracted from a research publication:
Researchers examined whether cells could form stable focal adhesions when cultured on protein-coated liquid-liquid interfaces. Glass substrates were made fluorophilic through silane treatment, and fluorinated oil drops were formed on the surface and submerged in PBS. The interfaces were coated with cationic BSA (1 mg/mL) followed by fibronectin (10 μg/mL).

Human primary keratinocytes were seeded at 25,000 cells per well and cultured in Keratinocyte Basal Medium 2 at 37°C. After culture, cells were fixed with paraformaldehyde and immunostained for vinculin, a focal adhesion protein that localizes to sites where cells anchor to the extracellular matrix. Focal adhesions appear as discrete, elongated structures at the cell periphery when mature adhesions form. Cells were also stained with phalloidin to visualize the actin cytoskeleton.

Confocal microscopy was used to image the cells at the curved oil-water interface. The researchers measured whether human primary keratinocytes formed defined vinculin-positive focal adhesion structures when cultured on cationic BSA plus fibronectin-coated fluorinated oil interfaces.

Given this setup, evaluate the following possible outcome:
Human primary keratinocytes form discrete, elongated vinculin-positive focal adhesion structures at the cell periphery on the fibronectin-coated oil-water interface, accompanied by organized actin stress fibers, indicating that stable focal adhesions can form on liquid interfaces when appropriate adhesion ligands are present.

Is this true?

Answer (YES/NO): YES